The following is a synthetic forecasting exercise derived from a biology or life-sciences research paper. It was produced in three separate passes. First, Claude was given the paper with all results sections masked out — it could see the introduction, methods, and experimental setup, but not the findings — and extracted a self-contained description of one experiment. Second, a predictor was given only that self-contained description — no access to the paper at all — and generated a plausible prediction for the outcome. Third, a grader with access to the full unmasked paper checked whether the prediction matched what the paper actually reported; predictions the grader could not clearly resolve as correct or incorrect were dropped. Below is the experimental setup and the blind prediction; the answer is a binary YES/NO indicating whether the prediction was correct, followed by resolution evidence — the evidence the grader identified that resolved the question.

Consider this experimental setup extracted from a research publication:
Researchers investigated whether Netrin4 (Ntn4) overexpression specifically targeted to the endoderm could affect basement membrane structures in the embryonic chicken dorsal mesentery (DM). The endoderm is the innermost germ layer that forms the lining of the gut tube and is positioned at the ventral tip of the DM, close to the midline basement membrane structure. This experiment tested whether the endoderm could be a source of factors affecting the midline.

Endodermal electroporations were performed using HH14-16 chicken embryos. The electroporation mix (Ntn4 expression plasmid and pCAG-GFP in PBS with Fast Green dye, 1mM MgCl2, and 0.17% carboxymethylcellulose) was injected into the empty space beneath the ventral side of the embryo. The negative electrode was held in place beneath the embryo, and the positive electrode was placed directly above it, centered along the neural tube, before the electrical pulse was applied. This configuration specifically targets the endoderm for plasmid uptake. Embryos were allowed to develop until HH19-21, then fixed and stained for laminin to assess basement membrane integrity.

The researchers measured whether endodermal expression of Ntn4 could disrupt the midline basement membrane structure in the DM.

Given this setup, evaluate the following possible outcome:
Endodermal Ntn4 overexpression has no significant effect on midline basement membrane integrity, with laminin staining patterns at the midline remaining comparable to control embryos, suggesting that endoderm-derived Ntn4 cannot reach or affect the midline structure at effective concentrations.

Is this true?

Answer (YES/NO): YES